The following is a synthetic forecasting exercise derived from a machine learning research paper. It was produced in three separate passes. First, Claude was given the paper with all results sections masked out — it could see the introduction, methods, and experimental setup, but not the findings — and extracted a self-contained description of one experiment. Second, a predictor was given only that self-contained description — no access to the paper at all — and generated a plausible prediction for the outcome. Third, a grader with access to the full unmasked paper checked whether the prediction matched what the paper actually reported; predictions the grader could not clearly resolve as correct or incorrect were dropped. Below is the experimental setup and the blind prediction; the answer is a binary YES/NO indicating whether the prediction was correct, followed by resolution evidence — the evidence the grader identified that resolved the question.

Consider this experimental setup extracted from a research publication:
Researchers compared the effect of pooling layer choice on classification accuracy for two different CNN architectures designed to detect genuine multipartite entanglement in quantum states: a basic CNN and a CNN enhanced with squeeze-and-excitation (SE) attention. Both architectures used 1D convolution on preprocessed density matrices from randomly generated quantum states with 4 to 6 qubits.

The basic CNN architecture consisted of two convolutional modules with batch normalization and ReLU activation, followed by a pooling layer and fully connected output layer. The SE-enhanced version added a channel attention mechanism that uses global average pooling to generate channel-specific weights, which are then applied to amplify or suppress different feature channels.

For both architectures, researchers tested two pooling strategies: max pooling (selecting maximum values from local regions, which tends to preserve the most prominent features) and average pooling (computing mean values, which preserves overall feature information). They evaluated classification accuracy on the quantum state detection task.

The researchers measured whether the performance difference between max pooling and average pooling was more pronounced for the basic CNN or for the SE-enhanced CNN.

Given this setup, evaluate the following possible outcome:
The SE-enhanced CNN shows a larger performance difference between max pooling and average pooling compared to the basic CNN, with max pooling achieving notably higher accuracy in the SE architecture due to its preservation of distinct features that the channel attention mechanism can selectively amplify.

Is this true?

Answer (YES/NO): NO